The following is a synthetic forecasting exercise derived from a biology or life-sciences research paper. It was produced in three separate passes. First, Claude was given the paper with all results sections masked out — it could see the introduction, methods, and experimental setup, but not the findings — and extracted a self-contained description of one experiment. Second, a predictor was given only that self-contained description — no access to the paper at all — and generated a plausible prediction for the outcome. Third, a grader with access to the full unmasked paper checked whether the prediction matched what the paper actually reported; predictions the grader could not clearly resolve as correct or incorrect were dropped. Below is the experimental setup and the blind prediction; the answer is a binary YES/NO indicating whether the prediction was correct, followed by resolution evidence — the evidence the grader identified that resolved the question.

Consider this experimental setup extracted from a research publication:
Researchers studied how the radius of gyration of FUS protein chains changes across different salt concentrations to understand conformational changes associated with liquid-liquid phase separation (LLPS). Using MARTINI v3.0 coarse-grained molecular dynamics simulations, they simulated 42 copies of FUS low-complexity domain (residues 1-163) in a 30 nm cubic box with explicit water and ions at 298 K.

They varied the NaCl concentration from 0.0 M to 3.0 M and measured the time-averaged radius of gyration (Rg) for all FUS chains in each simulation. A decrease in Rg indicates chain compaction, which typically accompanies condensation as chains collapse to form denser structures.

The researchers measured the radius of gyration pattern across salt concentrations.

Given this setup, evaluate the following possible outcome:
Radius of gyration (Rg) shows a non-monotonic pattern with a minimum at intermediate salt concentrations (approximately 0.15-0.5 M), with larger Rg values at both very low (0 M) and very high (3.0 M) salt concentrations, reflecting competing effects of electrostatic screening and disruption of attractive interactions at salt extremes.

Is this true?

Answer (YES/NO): NO